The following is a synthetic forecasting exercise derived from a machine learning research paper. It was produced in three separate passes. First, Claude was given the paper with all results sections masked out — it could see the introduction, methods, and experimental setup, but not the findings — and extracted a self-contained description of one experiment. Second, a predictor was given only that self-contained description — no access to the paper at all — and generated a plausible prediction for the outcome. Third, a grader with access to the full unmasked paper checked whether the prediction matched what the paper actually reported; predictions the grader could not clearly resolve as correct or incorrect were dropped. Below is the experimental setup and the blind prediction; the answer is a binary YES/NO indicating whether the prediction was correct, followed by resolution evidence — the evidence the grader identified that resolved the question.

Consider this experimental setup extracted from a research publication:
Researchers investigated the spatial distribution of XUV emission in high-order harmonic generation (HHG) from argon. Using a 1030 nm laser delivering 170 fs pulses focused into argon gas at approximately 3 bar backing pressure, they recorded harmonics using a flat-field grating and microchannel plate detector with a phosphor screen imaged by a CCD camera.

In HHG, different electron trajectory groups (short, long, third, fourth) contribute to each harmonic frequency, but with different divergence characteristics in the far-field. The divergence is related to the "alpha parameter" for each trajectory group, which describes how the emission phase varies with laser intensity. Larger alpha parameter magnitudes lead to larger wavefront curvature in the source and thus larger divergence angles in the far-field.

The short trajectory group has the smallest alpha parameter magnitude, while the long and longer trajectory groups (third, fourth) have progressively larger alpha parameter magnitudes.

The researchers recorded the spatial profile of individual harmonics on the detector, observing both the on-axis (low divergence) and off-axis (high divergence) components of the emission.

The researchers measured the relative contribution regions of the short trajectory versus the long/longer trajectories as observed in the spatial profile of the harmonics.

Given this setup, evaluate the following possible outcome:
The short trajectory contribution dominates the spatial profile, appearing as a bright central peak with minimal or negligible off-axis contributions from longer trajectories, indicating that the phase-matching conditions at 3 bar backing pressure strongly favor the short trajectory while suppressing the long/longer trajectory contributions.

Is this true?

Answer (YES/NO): NO